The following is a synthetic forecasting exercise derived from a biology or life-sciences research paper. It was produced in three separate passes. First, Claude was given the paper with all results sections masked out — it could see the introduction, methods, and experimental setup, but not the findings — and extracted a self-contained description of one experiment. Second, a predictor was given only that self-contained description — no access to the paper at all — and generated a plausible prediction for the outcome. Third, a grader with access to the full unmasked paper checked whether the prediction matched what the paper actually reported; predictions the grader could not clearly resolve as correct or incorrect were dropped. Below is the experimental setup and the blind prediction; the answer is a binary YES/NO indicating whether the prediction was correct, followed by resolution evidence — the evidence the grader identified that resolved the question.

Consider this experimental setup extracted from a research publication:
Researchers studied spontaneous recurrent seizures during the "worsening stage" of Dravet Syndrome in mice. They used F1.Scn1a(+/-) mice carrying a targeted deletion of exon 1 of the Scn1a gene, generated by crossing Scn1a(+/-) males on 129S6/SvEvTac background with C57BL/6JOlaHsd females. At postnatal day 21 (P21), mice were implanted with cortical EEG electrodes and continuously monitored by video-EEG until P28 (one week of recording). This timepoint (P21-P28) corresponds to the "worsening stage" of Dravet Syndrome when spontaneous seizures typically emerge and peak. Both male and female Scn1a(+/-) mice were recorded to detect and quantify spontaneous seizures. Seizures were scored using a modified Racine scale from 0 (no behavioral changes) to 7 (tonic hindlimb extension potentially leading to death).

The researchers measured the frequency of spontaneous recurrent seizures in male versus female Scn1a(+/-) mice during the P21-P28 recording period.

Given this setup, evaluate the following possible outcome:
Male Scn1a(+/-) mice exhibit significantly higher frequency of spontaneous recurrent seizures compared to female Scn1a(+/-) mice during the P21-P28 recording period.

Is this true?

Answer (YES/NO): NO